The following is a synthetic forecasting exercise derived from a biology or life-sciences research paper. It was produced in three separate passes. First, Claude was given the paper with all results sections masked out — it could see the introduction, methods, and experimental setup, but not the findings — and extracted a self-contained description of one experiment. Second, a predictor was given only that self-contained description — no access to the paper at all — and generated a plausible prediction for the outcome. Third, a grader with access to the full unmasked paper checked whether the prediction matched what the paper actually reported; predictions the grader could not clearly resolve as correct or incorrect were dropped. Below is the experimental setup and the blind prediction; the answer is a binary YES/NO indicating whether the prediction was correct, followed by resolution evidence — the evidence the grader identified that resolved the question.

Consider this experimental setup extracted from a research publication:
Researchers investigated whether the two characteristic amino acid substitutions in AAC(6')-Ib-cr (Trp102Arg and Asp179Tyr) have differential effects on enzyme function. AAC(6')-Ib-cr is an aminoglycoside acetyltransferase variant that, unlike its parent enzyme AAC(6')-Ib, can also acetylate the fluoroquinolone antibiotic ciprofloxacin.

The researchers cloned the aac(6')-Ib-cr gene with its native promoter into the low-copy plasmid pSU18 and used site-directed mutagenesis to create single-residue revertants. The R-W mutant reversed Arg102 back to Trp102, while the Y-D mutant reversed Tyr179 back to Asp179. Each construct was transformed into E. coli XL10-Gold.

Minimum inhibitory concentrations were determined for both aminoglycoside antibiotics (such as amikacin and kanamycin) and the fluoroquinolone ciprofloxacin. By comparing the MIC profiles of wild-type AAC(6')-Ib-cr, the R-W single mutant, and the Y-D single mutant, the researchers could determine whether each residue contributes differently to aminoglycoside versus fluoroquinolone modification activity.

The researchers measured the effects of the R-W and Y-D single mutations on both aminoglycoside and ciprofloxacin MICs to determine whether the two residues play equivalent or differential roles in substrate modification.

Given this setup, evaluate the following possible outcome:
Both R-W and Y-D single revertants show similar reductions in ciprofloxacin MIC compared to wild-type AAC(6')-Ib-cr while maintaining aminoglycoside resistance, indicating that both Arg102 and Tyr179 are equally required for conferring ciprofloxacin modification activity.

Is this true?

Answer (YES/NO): NO